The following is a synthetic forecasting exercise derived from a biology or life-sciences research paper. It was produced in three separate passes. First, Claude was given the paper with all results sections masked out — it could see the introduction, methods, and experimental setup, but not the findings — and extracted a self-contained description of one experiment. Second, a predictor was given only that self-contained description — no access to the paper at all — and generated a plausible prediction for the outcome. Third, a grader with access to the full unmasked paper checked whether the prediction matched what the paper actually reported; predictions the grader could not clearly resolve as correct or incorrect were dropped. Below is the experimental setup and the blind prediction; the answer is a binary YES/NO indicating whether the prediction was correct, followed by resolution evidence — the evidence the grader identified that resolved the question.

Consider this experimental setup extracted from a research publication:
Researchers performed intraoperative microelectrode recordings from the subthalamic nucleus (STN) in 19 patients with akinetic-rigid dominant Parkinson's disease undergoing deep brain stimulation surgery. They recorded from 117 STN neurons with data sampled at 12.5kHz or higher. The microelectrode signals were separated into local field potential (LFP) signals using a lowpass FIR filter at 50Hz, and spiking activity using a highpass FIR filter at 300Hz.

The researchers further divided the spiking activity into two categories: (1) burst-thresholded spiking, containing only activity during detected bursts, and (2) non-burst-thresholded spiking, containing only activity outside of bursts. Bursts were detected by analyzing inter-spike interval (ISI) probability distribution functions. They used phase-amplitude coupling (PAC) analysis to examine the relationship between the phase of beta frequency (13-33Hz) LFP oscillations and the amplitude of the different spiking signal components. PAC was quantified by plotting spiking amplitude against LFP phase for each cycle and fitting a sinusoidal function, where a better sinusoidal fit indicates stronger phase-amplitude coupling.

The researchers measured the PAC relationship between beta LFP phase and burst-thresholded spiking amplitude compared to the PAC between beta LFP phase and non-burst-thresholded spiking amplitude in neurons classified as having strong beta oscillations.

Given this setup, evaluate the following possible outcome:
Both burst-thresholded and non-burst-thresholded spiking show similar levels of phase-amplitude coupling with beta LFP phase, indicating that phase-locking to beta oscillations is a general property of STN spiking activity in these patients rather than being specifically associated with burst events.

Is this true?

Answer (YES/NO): NO